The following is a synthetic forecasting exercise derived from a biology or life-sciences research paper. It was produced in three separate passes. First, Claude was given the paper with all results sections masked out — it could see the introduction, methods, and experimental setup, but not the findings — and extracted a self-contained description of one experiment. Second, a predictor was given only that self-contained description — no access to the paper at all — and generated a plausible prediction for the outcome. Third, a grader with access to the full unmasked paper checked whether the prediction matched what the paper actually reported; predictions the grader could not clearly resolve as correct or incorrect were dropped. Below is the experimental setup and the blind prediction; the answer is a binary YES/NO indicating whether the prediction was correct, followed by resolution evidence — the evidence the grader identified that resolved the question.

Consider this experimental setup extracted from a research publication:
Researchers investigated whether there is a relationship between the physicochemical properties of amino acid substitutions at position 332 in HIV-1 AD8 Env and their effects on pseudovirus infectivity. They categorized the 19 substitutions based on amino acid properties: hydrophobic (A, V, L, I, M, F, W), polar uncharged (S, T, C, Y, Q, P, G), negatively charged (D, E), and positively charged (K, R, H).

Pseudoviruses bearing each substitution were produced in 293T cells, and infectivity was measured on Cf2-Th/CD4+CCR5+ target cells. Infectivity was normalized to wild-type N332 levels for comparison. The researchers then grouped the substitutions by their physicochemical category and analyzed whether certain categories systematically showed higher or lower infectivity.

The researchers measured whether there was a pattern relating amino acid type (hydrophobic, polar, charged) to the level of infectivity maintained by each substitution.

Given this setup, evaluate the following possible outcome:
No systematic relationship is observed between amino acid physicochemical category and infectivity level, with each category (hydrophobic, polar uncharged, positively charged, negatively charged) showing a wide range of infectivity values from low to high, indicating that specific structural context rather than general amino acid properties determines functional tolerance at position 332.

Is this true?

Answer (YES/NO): NO